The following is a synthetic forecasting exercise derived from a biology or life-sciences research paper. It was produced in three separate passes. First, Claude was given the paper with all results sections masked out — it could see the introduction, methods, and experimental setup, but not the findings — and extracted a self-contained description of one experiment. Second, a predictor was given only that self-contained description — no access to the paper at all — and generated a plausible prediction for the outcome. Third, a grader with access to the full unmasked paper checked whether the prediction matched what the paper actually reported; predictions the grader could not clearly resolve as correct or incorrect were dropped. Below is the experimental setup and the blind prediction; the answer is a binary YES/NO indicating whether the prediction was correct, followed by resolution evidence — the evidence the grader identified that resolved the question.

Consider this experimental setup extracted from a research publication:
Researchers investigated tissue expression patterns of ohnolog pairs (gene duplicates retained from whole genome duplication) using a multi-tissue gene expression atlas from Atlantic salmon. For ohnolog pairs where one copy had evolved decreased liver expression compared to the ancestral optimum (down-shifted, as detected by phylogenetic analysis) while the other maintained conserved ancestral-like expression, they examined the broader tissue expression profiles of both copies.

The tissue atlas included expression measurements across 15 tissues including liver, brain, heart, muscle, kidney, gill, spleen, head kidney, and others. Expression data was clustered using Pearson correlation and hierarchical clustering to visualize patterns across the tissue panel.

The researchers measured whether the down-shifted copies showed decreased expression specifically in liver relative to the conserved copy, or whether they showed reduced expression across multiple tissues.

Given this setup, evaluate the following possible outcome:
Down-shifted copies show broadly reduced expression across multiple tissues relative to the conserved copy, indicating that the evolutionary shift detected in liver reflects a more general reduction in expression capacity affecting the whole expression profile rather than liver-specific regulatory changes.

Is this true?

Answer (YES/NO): YES